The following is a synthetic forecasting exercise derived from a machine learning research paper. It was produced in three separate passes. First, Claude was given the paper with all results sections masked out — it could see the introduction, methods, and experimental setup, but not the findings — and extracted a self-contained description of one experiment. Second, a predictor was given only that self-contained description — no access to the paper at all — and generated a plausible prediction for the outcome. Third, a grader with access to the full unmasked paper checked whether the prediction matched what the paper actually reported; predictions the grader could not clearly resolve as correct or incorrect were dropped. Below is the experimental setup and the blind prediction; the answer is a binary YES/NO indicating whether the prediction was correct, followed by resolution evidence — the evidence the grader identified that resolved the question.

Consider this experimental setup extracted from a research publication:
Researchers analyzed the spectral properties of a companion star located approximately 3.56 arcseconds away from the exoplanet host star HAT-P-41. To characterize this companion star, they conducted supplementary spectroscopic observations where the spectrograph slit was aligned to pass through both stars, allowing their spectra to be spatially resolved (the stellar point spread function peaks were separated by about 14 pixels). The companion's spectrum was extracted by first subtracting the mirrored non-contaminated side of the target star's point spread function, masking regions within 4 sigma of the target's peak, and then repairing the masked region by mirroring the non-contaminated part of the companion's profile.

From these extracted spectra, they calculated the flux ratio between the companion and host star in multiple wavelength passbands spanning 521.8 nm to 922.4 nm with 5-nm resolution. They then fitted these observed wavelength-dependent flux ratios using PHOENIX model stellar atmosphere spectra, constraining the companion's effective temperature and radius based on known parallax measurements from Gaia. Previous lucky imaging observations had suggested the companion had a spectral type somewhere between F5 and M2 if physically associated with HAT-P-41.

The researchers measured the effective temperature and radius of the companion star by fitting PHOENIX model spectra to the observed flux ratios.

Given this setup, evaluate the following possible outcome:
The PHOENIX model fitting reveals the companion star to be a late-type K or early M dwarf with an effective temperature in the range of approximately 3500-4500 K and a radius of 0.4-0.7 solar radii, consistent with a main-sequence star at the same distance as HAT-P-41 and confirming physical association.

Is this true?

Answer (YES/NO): NO